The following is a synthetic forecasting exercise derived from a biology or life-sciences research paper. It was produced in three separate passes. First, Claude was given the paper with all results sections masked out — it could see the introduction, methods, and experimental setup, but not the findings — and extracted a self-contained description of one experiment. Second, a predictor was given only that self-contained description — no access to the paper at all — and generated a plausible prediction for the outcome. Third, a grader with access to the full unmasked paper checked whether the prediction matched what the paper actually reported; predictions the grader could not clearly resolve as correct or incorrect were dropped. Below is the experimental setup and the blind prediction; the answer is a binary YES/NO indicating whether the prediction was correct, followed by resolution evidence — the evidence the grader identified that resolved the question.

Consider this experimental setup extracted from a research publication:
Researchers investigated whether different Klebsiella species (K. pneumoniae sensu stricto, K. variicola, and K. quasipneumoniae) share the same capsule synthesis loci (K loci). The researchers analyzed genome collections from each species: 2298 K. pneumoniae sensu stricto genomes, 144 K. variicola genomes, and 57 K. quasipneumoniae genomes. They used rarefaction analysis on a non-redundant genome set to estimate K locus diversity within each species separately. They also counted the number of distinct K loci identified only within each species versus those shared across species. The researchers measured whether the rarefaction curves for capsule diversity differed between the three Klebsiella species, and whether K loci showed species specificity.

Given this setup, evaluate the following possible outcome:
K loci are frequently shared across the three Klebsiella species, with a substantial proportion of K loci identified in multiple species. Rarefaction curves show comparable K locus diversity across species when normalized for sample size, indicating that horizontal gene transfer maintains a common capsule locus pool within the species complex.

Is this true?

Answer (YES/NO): NO